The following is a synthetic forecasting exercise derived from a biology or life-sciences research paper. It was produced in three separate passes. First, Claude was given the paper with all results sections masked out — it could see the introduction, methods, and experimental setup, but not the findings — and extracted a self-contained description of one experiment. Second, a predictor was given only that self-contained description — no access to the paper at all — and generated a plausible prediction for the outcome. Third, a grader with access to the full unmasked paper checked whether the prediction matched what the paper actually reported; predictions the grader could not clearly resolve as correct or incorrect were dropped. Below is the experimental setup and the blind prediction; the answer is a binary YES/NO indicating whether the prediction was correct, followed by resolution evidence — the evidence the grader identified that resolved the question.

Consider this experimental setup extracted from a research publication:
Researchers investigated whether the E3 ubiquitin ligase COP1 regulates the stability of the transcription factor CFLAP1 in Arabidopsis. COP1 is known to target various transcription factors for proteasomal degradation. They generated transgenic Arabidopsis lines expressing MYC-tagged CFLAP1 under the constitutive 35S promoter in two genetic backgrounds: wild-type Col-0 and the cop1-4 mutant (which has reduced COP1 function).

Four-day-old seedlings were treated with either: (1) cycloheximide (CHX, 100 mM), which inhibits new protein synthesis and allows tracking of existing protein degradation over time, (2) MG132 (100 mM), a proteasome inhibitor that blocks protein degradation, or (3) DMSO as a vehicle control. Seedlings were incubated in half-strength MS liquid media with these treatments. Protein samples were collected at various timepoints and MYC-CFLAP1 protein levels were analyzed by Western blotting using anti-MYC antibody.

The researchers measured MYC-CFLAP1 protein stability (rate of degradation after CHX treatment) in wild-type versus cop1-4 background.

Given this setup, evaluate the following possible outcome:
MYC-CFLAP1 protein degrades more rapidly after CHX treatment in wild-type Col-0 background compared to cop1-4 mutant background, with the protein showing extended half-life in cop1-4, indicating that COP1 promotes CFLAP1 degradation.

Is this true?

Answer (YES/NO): YES